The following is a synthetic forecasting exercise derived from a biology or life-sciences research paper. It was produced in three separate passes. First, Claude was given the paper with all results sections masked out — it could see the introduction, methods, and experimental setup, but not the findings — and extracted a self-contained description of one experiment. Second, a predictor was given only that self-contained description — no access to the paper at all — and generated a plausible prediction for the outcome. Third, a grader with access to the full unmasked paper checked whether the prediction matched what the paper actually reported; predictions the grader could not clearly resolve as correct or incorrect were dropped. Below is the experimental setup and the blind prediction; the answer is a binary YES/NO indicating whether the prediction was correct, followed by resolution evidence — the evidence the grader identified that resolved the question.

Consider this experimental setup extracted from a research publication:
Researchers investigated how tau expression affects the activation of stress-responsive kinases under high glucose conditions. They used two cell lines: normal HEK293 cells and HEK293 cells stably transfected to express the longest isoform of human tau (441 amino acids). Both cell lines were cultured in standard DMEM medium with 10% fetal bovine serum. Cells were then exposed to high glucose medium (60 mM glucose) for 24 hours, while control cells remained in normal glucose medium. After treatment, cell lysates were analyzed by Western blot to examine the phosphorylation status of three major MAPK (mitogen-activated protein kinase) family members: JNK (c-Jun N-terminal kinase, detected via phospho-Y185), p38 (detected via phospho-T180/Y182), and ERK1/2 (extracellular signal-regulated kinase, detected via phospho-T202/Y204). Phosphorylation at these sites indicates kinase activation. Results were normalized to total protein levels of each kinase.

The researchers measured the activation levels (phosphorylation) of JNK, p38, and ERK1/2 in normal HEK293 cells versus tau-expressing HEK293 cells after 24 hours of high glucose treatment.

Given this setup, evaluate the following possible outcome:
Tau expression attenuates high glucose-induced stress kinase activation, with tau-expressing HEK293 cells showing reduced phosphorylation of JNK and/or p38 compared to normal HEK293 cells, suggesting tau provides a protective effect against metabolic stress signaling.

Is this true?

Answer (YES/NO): NO